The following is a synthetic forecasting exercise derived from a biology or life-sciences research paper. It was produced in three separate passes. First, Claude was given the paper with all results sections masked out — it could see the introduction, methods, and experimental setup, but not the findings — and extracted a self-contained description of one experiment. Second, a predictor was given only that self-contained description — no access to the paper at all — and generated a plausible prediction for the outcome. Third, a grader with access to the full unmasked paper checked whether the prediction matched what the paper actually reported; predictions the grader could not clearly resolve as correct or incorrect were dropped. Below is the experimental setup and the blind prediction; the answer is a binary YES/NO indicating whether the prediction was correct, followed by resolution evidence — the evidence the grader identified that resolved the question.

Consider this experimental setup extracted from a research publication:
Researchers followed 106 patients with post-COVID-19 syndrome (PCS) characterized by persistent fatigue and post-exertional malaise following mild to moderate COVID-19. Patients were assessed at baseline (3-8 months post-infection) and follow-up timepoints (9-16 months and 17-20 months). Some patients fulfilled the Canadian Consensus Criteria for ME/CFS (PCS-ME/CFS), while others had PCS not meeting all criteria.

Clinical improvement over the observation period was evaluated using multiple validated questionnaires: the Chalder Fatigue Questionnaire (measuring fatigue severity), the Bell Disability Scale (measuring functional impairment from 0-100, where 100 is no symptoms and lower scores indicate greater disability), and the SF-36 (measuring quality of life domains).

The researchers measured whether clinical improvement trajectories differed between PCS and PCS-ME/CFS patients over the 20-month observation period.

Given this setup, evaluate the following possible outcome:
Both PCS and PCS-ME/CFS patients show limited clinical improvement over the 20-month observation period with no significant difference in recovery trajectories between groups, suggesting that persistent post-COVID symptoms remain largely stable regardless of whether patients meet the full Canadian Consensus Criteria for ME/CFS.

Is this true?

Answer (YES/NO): NO